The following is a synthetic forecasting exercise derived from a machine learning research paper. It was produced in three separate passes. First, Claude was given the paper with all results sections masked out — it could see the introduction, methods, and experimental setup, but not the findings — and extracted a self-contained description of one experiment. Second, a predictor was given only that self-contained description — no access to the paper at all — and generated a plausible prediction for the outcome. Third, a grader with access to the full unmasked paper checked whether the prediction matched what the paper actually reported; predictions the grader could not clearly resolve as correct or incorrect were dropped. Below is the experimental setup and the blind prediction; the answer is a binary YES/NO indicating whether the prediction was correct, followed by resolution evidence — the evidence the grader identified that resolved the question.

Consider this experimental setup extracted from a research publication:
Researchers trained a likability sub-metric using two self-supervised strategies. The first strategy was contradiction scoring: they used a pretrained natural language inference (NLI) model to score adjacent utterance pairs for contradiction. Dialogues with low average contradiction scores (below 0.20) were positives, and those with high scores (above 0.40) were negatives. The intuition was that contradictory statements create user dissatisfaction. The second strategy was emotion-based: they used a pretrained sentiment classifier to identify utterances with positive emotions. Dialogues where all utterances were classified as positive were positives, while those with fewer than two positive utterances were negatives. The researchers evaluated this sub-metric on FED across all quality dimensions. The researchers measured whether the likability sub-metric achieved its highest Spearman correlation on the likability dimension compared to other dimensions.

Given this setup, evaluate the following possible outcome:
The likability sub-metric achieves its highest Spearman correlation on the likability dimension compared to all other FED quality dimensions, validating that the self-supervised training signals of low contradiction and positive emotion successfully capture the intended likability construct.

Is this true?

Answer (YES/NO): YES